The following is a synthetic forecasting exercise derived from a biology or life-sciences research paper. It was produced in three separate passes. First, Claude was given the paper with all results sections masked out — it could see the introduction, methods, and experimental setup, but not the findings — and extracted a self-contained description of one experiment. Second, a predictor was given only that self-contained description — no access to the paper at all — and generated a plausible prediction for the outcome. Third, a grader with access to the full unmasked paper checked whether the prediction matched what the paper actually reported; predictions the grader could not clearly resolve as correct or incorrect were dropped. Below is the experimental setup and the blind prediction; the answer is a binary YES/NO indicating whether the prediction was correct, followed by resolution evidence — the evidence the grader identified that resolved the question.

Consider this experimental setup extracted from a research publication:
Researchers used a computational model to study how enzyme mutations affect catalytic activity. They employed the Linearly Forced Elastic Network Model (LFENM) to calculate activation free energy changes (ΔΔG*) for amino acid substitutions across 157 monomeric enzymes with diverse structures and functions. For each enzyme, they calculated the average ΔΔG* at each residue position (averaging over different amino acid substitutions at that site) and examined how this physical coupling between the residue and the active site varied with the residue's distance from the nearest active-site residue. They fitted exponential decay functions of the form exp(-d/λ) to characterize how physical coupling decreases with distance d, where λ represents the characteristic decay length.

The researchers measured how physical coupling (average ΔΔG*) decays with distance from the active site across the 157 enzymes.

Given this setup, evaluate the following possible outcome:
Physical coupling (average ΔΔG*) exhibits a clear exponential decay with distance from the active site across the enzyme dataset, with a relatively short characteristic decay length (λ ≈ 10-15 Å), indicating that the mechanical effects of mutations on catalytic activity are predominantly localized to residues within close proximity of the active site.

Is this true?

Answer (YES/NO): NO